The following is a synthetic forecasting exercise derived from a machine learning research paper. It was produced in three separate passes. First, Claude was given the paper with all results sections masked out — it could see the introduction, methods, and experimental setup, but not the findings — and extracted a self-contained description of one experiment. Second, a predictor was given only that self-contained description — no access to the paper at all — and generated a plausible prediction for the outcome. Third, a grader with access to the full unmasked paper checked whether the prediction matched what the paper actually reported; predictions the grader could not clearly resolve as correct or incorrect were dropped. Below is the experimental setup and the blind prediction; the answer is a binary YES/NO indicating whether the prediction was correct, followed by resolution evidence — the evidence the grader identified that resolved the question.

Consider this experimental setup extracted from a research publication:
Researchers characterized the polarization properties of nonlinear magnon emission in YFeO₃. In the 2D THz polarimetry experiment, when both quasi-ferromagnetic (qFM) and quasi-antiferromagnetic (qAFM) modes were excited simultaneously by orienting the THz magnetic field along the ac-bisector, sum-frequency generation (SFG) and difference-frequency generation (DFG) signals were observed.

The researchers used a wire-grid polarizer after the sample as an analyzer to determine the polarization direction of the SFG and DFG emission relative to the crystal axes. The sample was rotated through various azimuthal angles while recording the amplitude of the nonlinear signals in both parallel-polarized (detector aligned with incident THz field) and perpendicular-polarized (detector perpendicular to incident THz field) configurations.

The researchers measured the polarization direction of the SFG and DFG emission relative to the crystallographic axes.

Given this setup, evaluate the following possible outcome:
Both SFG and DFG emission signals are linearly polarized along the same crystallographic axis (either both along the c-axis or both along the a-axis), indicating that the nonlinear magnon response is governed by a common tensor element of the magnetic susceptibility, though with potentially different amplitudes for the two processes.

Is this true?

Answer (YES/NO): YES